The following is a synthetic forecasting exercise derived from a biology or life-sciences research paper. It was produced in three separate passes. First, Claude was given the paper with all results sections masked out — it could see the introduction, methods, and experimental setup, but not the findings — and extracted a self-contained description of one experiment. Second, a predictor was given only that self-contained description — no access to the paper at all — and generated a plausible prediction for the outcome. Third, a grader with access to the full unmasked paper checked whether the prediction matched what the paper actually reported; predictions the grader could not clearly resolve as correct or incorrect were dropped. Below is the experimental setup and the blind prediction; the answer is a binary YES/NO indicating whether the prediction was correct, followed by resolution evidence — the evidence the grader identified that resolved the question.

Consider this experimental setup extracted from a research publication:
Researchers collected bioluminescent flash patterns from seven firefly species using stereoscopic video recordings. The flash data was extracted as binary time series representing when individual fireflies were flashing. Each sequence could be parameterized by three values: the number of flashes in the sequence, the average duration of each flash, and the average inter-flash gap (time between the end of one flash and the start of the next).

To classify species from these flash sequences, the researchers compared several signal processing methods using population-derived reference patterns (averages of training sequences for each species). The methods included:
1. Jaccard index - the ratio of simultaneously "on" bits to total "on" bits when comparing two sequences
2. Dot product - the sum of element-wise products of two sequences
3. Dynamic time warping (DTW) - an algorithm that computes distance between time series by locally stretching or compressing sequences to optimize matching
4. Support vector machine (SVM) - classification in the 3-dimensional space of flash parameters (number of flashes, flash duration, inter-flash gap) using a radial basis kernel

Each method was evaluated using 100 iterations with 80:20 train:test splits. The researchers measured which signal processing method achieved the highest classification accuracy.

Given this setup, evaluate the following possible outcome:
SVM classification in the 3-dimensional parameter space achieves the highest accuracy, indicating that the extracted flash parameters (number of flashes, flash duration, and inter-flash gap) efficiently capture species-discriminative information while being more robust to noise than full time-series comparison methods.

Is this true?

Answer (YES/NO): NO